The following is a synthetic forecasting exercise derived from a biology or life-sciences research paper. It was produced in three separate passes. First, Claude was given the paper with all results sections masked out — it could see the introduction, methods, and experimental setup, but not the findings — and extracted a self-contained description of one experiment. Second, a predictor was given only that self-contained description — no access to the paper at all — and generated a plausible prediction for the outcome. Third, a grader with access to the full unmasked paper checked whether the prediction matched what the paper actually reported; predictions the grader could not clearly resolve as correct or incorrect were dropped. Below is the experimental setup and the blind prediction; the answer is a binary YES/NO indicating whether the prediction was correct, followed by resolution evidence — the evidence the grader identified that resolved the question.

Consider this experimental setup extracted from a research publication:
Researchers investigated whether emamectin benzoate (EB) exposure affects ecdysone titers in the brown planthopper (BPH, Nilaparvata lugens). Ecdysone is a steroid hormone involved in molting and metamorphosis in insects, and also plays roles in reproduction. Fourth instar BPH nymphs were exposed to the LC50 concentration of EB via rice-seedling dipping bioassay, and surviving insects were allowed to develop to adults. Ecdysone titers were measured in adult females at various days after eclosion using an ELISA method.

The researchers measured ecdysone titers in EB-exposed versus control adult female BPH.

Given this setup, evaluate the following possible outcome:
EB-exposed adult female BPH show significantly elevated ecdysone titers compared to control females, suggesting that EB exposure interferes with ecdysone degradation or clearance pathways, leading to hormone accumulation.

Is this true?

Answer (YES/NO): NO